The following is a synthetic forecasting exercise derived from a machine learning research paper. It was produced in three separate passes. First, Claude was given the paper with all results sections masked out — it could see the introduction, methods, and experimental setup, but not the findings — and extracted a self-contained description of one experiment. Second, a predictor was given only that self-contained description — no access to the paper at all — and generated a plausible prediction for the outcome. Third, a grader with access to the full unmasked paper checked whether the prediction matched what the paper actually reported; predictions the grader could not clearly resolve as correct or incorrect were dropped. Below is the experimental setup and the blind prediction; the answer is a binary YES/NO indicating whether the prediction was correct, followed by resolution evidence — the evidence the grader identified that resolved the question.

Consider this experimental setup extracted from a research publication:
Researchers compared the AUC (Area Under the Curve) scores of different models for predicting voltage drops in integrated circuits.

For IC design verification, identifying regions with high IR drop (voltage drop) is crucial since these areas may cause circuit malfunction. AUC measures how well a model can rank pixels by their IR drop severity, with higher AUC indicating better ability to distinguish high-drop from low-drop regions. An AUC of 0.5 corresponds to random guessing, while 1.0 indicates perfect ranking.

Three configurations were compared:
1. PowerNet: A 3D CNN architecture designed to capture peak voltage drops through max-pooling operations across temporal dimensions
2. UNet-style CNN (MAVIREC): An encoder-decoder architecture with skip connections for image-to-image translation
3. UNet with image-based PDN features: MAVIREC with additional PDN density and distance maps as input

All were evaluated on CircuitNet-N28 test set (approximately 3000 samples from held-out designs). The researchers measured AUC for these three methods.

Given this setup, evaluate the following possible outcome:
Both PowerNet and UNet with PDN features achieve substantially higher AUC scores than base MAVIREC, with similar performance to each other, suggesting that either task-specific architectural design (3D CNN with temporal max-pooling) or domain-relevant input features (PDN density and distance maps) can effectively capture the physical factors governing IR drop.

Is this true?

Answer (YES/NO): NO